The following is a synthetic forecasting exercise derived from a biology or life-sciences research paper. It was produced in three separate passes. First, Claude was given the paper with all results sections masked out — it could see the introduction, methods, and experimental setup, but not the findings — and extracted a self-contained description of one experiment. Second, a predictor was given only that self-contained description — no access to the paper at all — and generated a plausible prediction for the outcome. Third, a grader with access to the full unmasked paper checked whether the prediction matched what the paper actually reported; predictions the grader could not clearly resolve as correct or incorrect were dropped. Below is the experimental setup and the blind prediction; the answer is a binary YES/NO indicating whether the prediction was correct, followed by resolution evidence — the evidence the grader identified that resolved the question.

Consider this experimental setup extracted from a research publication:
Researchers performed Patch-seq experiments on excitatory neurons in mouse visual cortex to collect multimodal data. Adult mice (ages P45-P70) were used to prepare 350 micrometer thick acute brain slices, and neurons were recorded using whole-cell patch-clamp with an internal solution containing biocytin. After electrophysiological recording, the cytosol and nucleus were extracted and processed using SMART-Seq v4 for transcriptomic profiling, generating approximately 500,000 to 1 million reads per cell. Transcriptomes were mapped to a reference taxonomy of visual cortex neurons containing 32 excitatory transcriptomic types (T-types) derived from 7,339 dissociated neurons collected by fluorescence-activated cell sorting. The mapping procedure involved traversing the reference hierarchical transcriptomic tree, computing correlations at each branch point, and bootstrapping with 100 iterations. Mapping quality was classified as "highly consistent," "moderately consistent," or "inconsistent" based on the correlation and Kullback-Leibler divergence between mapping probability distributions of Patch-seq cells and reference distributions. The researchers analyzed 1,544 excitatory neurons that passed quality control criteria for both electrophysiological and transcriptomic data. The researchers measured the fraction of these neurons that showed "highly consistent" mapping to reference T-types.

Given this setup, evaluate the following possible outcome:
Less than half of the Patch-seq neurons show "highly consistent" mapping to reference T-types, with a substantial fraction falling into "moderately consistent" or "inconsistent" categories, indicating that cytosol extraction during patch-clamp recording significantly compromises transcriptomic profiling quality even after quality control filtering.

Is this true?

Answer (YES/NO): NO